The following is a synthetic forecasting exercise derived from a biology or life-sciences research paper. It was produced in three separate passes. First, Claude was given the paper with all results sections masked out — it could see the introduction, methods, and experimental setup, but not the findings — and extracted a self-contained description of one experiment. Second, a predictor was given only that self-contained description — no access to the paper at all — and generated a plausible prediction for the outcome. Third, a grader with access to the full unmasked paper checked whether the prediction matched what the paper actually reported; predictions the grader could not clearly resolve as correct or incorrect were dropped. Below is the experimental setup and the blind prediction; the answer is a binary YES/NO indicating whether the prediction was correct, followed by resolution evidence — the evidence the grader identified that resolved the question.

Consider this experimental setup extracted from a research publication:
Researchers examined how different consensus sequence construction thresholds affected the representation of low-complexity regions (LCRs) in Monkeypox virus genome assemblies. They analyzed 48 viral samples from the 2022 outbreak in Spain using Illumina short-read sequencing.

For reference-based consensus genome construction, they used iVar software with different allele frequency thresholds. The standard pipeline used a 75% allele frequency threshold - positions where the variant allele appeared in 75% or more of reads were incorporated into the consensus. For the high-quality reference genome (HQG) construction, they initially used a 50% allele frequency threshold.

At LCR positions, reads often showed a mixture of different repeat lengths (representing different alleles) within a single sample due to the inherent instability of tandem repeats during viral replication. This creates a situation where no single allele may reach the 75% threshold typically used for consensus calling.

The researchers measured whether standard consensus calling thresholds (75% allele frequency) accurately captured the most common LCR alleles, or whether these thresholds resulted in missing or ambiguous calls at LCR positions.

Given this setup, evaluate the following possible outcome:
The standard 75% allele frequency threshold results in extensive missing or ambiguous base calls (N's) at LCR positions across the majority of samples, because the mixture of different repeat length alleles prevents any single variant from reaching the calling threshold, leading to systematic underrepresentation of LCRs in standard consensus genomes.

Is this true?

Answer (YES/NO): NO